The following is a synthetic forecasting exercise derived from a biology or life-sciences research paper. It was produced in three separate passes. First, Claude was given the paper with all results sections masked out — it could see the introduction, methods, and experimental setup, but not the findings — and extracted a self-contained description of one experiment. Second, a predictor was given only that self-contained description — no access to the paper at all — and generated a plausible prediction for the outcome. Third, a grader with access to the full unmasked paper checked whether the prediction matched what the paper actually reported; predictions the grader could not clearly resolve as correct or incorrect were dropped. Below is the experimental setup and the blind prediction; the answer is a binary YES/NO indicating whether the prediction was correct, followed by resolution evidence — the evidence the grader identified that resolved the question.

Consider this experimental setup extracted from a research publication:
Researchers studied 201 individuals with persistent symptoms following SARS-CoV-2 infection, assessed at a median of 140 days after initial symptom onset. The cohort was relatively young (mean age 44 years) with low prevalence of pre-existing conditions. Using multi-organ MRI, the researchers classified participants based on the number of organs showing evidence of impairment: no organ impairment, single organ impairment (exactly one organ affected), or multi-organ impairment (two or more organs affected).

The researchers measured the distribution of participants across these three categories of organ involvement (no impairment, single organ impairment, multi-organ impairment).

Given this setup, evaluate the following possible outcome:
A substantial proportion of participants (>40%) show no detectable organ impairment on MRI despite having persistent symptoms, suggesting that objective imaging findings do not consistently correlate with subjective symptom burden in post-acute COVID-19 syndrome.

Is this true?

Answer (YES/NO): NO